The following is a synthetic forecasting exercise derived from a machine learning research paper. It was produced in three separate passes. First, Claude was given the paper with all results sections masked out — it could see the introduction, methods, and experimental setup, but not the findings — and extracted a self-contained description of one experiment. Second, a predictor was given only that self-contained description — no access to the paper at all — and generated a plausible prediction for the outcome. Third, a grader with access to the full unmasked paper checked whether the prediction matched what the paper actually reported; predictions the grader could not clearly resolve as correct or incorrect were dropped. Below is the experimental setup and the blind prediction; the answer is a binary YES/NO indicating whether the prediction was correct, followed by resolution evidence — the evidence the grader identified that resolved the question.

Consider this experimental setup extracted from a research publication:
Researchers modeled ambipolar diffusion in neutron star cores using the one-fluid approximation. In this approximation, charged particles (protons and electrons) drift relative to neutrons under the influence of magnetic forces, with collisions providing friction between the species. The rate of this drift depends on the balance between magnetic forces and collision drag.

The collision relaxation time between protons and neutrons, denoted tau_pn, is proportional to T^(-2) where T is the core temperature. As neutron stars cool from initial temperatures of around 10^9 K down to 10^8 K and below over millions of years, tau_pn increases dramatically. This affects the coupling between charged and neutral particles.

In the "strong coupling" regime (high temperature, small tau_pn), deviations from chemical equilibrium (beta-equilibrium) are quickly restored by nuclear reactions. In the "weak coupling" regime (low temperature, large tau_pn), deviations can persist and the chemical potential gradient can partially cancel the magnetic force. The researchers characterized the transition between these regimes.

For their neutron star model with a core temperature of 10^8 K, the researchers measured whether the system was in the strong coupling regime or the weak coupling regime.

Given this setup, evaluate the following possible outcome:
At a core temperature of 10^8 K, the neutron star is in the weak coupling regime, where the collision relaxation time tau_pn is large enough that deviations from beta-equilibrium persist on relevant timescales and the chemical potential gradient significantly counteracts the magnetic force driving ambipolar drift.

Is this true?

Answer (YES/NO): YES